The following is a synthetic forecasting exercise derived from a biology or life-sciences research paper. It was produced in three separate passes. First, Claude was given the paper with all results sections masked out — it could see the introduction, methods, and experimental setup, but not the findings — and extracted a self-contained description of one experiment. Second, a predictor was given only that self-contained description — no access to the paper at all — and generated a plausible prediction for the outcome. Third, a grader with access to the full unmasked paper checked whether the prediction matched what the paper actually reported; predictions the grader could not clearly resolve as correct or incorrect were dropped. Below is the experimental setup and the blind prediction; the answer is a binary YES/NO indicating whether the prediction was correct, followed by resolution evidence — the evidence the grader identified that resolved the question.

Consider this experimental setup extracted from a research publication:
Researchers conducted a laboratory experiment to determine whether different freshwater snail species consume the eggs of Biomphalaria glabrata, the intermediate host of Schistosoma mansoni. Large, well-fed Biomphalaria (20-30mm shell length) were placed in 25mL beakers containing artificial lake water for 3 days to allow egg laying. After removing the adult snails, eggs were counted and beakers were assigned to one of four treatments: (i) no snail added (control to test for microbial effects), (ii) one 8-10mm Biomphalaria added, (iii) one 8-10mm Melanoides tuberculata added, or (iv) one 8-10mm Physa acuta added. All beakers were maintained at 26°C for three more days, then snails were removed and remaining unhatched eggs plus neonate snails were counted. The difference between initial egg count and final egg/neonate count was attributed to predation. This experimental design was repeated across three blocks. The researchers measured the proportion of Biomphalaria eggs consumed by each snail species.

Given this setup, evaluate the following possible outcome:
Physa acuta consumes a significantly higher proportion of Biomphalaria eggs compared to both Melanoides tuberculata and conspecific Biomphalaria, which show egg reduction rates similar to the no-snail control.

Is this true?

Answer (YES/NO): YES